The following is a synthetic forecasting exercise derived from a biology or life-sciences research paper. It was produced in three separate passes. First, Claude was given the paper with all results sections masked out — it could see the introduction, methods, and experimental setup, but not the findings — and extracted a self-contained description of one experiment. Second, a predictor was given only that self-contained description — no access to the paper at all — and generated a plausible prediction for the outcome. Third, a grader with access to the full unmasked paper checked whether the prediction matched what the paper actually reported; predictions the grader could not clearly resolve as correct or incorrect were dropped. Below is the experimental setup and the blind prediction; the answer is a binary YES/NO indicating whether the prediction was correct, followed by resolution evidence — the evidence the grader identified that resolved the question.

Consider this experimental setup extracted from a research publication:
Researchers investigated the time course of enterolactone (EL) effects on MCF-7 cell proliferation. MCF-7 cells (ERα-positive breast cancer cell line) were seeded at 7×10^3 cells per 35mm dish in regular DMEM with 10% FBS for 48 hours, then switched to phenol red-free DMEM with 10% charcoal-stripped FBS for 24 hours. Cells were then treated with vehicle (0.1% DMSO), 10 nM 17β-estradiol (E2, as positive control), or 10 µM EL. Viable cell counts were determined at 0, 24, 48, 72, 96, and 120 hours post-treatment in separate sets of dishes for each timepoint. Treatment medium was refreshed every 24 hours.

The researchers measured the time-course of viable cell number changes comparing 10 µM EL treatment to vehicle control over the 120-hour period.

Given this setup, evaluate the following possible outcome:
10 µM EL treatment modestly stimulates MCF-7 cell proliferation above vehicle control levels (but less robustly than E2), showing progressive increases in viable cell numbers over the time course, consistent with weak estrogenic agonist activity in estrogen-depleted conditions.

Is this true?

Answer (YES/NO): YES